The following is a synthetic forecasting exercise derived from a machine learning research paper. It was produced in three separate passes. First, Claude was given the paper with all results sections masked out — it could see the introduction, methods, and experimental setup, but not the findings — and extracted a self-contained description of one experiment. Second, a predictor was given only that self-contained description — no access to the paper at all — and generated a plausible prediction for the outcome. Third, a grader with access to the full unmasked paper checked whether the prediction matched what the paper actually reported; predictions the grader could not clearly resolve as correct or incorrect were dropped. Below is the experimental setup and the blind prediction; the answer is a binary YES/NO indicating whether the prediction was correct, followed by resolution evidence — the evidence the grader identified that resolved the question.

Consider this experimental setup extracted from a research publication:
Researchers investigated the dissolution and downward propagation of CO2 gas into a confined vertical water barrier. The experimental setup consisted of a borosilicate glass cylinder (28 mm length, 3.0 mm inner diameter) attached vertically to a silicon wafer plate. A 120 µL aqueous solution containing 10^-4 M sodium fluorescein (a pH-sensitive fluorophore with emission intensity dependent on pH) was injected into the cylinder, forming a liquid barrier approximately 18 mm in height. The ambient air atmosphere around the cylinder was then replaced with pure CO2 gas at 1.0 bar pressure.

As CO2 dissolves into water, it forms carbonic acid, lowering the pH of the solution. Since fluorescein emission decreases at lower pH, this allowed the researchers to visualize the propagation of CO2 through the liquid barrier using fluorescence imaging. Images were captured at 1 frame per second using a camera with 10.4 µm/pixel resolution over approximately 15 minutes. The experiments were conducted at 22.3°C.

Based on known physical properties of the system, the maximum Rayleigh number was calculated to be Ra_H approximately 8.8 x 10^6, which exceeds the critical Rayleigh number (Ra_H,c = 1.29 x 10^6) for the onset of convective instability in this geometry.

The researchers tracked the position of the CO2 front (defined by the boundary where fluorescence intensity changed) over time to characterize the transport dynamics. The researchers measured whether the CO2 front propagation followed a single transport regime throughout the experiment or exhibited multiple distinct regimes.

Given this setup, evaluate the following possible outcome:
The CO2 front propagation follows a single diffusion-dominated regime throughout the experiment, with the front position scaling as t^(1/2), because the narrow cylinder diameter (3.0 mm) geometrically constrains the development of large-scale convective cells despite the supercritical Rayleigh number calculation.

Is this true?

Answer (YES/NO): NO